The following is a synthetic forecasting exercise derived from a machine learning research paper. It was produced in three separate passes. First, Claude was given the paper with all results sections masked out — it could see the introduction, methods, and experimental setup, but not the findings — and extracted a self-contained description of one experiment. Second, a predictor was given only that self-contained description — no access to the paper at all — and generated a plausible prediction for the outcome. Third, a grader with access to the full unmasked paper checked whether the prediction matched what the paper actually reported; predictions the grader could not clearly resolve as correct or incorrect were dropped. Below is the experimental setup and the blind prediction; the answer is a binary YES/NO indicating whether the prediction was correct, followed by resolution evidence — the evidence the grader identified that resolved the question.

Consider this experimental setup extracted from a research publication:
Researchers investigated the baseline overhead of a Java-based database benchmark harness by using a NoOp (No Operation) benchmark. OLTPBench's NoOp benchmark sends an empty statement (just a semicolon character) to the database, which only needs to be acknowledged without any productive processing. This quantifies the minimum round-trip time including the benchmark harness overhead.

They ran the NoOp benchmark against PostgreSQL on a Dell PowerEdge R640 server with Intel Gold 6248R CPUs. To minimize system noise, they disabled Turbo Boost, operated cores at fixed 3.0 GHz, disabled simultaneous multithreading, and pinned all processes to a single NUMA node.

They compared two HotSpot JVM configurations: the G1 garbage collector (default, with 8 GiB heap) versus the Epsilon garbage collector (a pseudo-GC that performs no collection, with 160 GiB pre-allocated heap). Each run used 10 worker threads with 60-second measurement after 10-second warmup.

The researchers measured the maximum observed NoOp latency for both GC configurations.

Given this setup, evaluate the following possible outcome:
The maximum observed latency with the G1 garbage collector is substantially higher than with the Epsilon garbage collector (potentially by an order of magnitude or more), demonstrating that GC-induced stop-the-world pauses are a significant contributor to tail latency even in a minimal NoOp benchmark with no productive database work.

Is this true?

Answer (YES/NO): YES